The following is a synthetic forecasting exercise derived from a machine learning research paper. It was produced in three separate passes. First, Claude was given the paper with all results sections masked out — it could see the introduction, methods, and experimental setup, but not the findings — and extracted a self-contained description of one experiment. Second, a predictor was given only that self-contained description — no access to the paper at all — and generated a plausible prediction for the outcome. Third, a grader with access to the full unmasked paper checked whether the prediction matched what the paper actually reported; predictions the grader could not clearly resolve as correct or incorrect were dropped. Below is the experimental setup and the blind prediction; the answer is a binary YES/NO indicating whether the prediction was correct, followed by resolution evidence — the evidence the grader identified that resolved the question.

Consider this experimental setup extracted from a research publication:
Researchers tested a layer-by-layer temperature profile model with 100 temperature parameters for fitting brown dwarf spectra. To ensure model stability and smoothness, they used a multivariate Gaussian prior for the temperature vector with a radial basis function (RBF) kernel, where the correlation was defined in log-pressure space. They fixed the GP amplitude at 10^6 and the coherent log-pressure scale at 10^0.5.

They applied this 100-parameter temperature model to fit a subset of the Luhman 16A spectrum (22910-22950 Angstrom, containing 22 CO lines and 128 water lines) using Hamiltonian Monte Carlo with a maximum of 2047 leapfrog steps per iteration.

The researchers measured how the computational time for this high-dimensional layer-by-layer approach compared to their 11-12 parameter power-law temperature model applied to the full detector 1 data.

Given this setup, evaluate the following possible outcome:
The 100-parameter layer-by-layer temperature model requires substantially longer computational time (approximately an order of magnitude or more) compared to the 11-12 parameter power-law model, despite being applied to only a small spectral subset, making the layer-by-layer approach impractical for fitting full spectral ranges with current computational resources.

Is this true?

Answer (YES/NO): NO